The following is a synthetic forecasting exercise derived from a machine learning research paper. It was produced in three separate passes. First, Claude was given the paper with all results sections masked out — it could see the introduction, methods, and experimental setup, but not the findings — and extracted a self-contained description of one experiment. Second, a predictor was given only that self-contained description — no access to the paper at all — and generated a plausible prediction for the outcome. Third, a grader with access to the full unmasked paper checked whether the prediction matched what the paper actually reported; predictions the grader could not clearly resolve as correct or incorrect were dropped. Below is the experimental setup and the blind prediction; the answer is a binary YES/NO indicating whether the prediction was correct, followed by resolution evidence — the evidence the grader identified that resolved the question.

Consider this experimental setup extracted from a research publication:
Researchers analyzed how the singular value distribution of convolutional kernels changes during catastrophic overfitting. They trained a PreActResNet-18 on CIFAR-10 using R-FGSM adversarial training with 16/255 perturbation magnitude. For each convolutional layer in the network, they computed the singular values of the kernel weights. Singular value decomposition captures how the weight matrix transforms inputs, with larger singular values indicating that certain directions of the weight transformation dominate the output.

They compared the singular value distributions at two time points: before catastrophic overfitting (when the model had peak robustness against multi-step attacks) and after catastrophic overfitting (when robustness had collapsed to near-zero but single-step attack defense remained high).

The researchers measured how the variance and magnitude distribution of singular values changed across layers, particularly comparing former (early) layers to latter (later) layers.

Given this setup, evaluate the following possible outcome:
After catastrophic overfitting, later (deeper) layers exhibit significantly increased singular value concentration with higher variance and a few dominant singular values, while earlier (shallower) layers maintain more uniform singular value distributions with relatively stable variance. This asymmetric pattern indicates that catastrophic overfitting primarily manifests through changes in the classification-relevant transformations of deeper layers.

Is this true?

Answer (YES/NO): NO